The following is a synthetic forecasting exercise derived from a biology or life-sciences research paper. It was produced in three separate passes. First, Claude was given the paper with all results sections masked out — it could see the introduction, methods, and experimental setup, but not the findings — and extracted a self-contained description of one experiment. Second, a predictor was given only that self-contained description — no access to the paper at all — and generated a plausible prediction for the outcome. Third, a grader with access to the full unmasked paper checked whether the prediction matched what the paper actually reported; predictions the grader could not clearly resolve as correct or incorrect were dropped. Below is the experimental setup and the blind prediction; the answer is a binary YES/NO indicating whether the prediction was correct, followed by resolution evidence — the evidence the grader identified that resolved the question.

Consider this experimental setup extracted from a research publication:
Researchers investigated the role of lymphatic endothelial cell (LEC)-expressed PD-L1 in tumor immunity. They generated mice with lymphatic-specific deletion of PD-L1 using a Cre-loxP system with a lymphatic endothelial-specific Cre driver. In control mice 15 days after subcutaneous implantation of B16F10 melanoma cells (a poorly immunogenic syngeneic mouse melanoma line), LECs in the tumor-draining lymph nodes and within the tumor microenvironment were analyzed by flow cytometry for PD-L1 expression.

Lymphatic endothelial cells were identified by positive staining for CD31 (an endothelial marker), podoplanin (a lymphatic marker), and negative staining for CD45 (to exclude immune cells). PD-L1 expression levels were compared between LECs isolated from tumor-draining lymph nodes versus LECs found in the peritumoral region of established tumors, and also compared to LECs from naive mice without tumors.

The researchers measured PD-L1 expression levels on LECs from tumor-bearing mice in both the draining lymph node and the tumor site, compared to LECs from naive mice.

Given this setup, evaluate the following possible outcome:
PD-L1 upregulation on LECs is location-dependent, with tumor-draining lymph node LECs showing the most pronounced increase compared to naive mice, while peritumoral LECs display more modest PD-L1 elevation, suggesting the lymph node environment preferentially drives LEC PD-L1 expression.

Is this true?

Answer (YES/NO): NO